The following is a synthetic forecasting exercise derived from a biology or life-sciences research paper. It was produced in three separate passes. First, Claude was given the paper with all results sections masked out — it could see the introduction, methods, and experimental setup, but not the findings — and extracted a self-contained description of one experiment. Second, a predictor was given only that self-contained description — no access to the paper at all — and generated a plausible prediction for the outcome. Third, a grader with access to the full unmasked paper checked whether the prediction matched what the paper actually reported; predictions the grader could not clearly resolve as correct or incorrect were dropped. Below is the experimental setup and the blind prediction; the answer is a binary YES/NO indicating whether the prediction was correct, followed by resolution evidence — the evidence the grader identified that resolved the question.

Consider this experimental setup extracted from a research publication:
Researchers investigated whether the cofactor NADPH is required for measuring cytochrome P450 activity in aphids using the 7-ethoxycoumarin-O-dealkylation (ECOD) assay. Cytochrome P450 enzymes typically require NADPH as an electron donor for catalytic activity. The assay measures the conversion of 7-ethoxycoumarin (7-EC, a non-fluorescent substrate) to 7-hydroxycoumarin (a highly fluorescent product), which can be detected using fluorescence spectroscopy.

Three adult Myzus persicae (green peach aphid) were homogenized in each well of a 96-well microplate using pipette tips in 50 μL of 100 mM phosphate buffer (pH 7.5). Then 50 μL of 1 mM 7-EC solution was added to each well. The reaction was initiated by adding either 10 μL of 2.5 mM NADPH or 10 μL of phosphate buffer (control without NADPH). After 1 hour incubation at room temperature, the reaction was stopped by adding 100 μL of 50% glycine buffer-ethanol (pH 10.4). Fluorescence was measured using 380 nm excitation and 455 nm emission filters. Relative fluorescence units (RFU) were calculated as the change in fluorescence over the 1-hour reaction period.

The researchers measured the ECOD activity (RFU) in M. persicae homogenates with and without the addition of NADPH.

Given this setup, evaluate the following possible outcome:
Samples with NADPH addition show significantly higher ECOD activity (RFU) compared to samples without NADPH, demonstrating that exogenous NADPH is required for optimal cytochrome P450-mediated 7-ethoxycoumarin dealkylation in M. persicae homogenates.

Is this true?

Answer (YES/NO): NO